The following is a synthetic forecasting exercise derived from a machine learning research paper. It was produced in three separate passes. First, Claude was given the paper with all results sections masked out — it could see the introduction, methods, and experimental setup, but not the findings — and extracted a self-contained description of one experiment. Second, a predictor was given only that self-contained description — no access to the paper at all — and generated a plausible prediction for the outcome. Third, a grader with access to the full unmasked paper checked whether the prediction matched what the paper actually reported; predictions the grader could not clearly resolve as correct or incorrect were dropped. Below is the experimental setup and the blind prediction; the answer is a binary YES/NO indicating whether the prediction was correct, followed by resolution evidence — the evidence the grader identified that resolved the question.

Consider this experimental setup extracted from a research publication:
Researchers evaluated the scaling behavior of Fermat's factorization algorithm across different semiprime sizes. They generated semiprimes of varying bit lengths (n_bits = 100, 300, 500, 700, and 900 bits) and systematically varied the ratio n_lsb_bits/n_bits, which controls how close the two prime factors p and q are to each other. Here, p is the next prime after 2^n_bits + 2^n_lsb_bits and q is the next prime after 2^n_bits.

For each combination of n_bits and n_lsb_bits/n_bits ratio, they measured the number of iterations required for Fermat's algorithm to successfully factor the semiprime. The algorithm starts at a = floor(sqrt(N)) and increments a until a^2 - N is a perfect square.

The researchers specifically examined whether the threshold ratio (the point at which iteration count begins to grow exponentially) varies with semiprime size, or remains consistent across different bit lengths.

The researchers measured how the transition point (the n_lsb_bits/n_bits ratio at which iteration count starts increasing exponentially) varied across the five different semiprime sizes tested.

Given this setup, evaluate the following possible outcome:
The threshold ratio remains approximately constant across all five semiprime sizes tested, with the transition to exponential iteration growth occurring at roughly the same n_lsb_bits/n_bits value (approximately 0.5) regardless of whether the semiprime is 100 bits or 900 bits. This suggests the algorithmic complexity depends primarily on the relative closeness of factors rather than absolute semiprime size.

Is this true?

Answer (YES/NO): YES